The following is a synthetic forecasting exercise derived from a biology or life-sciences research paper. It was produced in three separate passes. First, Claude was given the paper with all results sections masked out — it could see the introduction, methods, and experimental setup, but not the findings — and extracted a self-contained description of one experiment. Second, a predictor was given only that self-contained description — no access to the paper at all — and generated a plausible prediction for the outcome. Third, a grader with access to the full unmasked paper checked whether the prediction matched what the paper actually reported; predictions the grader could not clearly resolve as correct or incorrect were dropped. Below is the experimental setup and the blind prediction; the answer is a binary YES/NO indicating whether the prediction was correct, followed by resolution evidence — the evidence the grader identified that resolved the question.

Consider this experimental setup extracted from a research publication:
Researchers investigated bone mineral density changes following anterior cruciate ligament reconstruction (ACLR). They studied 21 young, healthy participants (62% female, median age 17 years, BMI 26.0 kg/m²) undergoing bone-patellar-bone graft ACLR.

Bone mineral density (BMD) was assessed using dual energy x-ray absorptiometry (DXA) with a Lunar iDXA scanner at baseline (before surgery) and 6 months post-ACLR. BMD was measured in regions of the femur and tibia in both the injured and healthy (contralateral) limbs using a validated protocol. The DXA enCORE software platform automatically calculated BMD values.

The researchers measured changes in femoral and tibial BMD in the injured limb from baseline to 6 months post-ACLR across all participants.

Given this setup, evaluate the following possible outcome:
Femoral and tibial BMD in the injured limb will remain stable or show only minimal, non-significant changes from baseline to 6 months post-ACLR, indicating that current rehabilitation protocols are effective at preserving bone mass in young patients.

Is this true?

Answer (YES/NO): NO